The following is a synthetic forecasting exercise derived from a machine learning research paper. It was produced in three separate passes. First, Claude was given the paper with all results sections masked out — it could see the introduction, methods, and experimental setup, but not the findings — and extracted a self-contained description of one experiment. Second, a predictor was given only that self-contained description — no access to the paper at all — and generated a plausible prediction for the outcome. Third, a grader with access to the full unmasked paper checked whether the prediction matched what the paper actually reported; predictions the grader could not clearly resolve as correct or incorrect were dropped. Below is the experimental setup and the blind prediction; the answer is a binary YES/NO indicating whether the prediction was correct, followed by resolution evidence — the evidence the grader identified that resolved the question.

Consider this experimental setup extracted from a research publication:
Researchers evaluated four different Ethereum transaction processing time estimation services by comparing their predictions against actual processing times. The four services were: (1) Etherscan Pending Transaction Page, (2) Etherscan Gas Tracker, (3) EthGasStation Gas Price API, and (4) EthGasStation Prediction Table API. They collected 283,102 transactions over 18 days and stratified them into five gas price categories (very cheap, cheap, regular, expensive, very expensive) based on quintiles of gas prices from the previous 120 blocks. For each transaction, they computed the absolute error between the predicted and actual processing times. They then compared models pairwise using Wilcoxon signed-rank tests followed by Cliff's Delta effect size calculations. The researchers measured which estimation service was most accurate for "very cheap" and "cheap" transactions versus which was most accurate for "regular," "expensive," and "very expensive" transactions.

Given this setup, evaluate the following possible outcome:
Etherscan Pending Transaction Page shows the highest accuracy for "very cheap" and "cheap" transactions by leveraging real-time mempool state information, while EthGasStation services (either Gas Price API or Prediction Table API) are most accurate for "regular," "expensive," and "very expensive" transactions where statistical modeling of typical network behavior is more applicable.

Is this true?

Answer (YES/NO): NO